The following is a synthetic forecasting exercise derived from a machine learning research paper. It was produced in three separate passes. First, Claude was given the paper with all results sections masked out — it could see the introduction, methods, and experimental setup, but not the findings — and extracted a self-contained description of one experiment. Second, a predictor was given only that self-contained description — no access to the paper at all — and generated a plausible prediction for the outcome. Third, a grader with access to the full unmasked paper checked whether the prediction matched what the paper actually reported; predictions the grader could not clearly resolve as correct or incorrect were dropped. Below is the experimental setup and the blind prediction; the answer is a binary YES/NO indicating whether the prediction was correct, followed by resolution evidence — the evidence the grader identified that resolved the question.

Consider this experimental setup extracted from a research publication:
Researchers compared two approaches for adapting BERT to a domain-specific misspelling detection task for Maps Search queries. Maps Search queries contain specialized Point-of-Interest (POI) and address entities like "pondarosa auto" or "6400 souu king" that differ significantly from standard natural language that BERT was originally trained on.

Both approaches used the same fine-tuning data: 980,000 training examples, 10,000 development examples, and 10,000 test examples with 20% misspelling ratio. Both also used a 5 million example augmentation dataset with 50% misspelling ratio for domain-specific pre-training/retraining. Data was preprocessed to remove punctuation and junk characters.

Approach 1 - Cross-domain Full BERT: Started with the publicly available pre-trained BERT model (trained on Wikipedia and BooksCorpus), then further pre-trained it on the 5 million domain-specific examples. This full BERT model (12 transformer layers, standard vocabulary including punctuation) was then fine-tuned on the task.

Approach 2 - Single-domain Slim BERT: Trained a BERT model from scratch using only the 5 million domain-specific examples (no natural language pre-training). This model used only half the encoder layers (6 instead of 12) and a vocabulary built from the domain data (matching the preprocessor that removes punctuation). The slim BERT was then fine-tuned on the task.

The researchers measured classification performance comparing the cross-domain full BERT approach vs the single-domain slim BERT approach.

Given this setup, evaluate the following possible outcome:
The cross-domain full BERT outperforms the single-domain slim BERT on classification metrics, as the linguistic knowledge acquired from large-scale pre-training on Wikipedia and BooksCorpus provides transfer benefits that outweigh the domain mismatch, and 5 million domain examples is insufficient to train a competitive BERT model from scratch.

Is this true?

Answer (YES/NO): NO